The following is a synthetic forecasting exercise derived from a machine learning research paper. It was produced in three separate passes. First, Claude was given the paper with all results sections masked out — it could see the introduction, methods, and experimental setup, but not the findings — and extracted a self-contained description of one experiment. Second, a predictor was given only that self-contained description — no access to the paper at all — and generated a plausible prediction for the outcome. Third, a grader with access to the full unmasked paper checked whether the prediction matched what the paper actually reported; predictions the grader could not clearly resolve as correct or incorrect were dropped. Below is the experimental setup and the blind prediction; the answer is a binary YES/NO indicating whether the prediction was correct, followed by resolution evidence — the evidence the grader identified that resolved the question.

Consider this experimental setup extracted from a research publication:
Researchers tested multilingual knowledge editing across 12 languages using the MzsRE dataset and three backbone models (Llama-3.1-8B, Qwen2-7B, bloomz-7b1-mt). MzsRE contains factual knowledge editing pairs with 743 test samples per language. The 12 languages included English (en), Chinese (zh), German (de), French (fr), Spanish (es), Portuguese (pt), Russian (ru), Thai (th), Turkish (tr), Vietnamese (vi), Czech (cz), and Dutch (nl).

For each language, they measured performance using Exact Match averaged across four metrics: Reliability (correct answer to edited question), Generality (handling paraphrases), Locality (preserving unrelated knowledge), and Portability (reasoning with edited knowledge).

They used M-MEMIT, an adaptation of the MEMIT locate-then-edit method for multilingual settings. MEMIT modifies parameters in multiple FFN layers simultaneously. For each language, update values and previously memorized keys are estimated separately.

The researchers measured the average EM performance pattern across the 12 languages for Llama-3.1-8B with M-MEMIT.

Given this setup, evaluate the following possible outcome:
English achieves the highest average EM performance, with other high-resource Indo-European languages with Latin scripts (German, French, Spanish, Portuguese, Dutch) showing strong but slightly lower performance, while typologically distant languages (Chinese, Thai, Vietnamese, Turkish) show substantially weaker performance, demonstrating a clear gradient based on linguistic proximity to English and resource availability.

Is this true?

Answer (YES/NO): NO